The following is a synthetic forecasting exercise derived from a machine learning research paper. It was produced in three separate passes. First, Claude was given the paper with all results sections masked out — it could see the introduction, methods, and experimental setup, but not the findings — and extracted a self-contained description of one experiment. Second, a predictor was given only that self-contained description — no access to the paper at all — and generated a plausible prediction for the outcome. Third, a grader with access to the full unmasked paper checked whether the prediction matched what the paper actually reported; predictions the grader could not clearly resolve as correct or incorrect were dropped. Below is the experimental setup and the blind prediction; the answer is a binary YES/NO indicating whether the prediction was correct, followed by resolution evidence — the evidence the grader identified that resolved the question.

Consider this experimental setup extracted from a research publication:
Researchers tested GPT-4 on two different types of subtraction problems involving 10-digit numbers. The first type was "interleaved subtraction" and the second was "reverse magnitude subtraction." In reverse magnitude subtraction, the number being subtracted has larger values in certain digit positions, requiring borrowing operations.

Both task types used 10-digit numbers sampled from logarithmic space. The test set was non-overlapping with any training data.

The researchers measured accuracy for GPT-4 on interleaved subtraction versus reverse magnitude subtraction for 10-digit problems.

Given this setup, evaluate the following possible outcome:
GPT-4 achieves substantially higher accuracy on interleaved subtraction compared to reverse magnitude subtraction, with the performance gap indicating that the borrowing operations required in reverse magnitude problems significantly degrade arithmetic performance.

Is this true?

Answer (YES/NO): NO